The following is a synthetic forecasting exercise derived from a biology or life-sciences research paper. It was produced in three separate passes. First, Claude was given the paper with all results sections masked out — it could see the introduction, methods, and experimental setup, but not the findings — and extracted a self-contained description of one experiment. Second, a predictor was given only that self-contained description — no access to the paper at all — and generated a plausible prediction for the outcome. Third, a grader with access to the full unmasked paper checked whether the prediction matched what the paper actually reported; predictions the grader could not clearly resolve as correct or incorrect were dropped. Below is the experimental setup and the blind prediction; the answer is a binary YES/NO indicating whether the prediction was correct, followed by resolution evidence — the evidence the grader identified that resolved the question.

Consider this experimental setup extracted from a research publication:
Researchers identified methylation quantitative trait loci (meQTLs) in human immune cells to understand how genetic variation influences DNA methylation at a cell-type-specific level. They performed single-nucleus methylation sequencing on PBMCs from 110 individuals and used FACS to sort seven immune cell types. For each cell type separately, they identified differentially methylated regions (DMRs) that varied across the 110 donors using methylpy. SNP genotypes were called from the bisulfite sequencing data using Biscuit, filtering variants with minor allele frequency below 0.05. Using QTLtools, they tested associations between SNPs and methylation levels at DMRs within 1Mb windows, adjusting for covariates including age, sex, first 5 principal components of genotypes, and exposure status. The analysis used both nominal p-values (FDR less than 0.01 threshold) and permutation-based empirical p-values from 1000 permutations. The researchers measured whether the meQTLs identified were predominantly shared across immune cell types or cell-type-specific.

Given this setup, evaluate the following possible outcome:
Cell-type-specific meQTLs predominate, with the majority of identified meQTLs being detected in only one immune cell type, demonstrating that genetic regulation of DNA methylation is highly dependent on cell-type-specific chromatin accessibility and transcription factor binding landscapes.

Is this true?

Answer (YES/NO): YES